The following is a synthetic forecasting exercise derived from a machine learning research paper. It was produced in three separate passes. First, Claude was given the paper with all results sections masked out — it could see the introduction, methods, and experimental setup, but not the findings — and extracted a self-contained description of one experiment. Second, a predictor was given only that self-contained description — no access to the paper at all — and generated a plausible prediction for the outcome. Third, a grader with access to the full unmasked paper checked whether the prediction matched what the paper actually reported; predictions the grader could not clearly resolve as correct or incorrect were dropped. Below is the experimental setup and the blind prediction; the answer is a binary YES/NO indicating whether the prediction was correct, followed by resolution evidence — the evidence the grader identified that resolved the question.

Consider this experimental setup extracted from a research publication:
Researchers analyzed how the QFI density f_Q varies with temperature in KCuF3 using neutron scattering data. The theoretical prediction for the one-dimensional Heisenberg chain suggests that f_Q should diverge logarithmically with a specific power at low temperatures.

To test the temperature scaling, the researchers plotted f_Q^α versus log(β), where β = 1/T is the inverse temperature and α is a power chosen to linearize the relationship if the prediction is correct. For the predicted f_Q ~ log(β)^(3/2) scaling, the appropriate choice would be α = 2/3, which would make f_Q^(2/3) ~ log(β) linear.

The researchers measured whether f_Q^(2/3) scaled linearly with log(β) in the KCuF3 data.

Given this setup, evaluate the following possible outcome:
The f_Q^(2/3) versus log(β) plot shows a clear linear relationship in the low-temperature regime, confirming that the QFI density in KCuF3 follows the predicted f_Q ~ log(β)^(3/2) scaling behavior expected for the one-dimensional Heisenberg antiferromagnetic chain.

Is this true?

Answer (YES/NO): NO